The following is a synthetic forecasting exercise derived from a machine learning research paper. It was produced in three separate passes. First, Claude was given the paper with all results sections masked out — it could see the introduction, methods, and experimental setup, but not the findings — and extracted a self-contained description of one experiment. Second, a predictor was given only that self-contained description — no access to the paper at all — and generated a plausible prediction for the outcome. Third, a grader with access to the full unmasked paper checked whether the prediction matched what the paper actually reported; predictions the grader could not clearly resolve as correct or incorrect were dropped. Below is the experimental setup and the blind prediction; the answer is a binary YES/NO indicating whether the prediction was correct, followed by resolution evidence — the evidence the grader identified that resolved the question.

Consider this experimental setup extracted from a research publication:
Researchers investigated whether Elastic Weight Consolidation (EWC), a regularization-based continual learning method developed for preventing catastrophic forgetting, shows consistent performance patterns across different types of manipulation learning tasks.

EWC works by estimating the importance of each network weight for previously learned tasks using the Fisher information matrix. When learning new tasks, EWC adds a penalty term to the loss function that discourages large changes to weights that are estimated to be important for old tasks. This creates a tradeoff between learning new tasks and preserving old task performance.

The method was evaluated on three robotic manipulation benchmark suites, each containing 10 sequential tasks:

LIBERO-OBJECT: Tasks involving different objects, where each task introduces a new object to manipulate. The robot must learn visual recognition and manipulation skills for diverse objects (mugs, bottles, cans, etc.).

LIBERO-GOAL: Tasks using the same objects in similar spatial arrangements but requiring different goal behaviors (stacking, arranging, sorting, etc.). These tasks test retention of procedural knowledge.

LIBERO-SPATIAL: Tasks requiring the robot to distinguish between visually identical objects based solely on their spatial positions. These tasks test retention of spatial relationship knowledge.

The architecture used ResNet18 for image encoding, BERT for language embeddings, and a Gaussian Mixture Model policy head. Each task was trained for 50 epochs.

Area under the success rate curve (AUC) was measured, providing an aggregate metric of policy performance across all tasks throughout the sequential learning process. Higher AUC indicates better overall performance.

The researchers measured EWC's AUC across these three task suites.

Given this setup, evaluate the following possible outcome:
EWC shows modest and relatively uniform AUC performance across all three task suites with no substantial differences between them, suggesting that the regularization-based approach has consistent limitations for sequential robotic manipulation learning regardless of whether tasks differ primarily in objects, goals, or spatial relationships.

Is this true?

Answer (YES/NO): NO